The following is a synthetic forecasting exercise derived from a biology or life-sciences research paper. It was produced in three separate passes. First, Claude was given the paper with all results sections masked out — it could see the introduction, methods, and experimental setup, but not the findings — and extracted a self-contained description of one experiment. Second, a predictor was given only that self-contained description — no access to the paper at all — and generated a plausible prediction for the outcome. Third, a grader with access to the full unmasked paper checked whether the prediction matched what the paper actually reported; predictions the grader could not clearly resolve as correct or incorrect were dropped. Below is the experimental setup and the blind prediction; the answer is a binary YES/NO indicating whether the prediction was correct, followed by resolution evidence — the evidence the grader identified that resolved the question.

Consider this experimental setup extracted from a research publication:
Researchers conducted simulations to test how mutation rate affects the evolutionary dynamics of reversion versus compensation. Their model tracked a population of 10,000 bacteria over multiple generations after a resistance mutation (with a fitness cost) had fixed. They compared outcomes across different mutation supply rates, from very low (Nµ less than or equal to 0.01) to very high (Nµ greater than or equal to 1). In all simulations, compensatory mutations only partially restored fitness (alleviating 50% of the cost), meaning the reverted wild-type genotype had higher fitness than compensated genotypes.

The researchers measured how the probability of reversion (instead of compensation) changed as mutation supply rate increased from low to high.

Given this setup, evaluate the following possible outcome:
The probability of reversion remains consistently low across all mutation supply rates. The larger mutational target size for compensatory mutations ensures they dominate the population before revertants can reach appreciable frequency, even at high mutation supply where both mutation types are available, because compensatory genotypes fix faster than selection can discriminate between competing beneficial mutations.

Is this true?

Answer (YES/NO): NO